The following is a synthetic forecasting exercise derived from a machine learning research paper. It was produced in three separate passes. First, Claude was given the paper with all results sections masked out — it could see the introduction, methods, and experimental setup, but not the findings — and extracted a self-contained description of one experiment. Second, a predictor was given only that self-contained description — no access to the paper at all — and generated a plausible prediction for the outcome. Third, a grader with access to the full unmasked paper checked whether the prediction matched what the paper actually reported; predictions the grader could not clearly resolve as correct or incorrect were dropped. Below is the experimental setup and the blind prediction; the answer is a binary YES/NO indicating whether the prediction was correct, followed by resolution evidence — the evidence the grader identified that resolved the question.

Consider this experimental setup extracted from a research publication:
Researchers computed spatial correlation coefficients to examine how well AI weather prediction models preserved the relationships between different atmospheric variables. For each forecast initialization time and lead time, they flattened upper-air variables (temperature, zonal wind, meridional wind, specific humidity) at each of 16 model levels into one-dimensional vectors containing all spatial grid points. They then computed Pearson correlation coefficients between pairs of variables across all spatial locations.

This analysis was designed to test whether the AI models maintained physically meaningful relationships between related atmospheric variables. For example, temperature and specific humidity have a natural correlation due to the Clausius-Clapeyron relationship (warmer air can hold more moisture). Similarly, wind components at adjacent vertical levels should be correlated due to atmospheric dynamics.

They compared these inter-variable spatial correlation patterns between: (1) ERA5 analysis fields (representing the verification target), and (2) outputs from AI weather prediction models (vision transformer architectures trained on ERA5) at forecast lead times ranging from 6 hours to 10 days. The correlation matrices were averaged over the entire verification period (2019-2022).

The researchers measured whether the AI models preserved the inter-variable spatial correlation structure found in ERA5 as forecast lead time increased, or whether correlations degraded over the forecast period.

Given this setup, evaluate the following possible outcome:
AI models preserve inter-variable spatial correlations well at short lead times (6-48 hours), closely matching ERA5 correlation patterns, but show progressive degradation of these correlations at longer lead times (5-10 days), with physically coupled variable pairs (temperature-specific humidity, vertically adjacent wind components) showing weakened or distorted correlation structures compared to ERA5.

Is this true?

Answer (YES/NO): NO